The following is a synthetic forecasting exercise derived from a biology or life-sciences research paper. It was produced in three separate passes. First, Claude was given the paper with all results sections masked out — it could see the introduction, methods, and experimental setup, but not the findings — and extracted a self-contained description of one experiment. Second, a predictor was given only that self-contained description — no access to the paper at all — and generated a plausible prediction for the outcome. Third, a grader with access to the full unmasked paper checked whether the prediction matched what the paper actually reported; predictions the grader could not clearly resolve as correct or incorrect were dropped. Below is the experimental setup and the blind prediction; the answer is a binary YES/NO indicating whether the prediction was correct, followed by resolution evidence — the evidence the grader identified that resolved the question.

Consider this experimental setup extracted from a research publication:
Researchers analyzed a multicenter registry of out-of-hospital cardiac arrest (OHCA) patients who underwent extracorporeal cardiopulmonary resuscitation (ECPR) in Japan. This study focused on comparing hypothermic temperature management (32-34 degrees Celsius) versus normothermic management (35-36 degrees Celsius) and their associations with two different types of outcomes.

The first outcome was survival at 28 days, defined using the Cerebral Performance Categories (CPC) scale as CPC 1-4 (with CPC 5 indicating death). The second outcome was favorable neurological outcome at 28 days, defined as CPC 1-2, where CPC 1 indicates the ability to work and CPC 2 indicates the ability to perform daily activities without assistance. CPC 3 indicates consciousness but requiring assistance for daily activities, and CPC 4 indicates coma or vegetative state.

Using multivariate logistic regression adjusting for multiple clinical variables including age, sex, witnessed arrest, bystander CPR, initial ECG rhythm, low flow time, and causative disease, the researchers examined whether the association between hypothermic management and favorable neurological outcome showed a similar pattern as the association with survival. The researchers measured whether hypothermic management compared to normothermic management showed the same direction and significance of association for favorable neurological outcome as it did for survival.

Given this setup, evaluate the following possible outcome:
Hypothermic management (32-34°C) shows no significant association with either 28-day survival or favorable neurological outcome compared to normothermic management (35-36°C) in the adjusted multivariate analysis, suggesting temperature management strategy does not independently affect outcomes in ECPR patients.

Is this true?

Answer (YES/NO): NO